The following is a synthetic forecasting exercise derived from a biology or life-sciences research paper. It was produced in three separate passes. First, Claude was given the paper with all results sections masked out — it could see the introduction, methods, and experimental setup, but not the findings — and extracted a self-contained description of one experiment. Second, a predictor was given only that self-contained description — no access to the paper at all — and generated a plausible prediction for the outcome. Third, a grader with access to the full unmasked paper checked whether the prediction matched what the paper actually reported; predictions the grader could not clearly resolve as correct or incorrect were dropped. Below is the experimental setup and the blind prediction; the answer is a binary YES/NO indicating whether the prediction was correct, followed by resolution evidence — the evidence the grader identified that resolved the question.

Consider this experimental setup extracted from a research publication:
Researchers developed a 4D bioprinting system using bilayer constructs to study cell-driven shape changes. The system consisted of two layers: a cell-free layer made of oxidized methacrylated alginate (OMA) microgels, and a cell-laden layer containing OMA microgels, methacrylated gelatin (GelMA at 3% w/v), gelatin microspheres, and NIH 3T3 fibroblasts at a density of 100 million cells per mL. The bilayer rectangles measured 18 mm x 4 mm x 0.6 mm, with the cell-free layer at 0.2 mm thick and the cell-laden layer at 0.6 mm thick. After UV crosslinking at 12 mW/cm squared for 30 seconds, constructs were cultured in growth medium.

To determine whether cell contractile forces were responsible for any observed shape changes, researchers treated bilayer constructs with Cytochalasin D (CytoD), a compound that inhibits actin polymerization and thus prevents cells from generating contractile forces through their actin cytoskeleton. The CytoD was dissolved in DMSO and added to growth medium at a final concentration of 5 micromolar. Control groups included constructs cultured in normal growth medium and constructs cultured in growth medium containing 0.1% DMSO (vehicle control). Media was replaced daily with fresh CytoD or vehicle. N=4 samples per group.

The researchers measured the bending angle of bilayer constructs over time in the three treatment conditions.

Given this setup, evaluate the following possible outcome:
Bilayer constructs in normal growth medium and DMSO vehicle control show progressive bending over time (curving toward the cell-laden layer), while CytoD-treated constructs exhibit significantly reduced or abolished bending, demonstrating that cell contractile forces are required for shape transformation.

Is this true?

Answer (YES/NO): YES